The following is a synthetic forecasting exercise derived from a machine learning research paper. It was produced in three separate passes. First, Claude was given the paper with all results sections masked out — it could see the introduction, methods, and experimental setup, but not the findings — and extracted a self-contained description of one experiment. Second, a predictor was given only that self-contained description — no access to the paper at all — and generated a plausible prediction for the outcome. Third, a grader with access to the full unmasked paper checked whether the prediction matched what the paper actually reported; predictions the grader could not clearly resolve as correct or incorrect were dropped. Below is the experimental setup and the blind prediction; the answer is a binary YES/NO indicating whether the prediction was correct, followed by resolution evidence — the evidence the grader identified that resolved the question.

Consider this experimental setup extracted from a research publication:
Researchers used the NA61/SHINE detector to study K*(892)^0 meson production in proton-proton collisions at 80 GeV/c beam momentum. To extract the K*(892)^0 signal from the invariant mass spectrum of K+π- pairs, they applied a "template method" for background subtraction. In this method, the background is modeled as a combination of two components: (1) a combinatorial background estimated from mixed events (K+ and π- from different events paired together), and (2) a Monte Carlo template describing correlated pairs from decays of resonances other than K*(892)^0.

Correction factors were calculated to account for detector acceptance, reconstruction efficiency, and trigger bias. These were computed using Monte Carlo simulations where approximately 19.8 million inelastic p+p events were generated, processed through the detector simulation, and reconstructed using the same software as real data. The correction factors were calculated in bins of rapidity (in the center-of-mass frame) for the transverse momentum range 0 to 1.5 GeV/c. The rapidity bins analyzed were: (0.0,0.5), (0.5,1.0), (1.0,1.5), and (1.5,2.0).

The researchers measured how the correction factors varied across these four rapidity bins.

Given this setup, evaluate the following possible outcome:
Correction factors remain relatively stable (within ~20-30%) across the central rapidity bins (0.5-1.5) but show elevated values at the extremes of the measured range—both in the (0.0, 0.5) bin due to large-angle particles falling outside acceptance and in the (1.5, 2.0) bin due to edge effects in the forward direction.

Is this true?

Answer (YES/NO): NO